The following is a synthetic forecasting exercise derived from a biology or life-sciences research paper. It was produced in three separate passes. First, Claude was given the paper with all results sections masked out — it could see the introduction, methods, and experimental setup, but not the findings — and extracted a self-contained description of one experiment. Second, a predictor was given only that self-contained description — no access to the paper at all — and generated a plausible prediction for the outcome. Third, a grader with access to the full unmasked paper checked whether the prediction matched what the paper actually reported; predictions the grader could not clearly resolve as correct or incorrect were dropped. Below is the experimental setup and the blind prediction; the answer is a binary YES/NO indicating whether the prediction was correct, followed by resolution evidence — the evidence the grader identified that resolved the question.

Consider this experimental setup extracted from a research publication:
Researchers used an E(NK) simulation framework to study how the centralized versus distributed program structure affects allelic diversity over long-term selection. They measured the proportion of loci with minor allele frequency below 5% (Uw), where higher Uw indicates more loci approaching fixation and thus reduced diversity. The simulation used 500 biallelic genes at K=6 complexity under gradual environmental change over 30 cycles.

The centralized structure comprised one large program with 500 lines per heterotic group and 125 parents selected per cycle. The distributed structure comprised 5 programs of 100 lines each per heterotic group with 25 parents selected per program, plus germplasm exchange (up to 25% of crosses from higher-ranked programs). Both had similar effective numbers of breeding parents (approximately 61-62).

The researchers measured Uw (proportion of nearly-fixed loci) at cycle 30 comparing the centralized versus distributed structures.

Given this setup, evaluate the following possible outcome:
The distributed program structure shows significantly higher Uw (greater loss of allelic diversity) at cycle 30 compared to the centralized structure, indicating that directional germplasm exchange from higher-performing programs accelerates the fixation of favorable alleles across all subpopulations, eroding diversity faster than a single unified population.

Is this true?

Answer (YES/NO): YES